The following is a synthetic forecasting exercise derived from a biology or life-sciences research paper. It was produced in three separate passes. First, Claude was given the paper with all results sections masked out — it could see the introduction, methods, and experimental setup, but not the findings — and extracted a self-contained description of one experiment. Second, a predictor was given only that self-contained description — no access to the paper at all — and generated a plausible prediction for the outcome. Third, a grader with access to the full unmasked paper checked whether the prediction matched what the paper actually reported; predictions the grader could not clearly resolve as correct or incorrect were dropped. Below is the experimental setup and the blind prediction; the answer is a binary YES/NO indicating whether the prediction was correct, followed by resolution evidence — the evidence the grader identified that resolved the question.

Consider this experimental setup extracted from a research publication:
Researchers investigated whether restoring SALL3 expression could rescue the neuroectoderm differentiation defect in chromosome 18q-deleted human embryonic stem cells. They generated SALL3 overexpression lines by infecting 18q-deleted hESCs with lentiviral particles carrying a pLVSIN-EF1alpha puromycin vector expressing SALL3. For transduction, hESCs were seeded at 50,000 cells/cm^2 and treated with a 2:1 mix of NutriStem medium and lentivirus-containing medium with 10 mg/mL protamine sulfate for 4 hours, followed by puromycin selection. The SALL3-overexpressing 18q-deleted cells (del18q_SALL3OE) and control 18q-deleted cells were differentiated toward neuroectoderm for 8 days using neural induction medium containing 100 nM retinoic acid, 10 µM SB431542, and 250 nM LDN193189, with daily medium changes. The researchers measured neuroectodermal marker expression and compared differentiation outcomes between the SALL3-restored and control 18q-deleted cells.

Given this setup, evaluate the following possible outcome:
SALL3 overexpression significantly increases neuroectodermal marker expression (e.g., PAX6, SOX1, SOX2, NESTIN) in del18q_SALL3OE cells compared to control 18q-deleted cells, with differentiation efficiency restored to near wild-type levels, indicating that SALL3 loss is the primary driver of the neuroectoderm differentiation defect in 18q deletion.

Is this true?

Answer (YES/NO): NO